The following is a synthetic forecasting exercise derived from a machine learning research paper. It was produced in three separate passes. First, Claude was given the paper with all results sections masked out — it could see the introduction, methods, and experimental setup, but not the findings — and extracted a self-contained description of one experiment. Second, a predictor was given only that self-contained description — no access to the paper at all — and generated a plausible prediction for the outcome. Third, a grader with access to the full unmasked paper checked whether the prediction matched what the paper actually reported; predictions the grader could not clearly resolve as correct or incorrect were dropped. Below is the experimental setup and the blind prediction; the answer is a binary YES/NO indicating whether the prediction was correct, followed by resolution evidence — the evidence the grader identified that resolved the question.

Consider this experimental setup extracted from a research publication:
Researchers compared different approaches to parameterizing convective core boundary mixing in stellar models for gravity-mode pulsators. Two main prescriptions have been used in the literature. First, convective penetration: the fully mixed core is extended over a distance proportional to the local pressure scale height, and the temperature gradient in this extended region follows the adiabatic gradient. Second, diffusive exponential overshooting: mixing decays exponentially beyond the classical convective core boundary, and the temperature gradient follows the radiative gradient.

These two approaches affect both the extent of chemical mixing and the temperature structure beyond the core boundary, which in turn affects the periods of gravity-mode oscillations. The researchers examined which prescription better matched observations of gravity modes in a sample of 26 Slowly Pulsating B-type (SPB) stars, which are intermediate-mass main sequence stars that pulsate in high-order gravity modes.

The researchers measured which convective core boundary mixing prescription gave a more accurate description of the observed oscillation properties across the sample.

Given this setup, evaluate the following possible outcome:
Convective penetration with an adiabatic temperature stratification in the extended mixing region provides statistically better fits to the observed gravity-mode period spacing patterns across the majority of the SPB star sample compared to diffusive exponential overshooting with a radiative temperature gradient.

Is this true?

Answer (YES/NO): YES